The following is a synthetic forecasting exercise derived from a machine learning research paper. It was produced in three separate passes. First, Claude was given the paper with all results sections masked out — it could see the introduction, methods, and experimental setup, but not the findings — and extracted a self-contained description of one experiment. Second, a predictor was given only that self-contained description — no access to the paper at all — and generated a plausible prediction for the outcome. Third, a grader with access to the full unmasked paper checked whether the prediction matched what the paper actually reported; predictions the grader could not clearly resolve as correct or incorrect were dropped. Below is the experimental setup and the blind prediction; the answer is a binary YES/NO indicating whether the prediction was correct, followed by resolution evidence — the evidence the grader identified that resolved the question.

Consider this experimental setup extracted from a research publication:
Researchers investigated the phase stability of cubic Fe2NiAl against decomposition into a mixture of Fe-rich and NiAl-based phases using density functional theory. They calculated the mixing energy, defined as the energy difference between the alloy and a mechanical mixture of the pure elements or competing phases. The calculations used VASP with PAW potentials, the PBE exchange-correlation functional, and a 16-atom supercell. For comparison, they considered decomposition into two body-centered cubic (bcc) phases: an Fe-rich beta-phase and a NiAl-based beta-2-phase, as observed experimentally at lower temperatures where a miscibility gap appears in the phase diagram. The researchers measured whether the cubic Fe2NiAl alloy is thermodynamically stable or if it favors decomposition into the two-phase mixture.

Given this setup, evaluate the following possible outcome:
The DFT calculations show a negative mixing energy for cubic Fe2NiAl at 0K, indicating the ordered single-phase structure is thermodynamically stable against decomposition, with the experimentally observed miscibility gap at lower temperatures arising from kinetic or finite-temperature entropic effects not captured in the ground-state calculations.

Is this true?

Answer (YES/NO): NO